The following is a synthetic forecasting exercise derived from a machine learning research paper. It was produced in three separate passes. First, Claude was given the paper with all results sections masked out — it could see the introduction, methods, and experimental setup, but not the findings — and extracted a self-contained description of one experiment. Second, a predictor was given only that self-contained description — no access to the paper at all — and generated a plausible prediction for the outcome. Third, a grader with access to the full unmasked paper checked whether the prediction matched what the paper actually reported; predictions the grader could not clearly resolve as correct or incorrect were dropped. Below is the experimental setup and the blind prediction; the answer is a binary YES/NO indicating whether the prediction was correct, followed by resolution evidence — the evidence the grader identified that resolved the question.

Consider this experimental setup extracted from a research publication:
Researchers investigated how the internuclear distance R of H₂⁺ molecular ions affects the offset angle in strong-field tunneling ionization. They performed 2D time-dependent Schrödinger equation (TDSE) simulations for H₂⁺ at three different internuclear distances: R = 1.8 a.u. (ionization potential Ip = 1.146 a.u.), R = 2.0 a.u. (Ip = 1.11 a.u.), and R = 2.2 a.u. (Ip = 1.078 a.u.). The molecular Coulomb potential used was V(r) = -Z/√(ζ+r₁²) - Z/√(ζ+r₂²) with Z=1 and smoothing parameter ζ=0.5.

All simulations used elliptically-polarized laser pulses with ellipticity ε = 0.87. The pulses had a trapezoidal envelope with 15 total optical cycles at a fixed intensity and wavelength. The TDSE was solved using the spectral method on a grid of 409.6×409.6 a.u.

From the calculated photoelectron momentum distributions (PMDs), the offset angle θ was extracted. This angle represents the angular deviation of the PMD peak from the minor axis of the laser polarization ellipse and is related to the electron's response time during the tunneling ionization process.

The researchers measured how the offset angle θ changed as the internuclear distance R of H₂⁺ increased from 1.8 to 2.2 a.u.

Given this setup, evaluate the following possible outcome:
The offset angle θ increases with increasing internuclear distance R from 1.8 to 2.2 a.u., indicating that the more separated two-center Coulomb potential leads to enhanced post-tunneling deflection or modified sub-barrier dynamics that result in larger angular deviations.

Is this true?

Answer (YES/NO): YES